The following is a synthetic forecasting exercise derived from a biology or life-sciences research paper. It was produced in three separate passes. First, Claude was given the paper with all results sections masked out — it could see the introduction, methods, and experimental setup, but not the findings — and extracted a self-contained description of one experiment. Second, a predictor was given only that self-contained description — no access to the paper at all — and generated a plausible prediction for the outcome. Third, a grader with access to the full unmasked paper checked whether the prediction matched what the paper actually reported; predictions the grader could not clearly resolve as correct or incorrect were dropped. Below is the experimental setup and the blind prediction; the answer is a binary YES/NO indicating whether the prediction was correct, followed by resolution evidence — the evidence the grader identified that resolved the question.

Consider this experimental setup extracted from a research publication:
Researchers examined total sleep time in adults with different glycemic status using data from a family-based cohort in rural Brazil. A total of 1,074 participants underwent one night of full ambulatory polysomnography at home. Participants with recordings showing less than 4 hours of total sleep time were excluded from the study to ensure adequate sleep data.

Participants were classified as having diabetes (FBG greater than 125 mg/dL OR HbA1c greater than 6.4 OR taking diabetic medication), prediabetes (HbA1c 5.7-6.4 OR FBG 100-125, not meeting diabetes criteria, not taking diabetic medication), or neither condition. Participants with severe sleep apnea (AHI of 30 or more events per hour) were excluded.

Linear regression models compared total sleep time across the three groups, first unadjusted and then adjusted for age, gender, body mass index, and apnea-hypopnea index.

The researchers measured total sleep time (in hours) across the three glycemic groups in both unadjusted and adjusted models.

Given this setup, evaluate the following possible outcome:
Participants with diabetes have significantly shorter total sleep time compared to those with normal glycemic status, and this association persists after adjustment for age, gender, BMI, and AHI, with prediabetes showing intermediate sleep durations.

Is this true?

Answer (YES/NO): NO